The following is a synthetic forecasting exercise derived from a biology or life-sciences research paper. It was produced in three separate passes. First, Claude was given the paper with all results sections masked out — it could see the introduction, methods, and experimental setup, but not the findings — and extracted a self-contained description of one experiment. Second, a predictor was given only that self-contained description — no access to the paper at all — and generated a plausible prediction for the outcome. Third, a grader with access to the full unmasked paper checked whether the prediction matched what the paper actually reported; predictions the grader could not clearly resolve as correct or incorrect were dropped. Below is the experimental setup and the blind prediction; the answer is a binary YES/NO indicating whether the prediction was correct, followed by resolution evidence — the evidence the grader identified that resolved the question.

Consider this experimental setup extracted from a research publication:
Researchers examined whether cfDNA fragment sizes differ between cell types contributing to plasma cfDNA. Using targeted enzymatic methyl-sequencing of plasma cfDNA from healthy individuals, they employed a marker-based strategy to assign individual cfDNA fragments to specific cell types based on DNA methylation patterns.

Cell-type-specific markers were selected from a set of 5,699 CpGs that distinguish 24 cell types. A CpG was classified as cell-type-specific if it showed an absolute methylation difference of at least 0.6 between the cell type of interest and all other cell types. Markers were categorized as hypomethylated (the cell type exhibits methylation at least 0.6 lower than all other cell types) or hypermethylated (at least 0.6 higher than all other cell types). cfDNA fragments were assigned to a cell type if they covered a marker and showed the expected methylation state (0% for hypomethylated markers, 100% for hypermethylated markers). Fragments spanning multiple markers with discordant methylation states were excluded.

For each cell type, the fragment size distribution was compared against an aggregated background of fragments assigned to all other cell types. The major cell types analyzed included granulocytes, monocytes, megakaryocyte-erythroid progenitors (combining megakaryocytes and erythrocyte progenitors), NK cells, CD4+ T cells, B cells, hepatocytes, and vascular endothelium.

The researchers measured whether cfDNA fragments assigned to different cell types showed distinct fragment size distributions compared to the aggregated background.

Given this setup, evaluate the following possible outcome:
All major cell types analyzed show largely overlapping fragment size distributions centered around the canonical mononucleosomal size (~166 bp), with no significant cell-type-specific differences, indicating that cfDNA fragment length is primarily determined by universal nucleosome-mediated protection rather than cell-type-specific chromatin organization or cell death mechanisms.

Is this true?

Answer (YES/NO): NO